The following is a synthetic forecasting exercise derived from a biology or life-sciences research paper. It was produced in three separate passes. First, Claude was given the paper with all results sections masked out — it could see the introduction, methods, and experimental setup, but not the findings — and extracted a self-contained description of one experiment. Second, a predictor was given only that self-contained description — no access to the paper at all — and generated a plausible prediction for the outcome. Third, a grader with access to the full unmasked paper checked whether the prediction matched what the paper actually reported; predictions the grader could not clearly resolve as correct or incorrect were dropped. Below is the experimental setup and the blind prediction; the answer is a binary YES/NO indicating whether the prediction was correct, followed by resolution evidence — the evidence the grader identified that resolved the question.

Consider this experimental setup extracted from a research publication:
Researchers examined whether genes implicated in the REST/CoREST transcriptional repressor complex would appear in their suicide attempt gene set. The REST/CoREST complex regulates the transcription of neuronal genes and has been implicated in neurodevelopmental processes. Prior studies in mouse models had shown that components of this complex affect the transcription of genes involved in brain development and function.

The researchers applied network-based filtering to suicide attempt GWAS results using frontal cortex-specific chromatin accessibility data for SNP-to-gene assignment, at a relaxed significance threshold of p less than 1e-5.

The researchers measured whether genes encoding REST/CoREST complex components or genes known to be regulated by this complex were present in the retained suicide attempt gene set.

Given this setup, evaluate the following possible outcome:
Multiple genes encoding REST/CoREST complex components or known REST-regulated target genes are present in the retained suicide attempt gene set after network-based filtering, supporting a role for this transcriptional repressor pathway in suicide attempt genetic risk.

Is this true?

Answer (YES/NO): YES